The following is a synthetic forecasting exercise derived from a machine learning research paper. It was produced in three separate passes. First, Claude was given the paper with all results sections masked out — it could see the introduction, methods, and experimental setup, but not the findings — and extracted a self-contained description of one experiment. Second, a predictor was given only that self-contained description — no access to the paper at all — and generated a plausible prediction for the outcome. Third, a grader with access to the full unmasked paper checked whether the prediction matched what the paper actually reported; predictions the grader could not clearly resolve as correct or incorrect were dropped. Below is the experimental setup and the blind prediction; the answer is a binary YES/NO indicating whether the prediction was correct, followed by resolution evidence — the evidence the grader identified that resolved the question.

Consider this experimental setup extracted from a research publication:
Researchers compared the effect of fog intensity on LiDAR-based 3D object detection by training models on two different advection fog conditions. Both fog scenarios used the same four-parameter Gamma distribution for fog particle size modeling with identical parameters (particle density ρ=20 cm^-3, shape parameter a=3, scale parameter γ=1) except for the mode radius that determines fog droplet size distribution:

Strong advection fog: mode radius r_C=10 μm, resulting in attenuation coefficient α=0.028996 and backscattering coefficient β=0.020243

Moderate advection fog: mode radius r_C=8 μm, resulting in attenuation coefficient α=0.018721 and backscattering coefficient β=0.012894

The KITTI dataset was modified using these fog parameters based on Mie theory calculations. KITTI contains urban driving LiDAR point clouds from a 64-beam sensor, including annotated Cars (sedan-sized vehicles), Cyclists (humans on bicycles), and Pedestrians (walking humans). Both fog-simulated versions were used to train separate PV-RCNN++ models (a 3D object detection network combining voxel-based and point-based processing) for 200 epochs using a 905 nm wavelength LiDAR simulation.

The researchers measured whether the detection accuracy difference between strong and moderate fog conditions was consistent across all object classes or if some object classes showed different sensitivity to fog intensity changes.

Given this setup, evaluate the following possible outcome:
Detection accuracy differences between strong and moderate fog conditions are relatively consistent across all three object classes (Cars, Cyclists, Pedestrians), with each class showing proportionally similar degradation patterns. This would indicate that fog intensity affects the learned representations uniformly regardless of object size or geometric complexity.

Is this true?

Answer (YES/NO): NO